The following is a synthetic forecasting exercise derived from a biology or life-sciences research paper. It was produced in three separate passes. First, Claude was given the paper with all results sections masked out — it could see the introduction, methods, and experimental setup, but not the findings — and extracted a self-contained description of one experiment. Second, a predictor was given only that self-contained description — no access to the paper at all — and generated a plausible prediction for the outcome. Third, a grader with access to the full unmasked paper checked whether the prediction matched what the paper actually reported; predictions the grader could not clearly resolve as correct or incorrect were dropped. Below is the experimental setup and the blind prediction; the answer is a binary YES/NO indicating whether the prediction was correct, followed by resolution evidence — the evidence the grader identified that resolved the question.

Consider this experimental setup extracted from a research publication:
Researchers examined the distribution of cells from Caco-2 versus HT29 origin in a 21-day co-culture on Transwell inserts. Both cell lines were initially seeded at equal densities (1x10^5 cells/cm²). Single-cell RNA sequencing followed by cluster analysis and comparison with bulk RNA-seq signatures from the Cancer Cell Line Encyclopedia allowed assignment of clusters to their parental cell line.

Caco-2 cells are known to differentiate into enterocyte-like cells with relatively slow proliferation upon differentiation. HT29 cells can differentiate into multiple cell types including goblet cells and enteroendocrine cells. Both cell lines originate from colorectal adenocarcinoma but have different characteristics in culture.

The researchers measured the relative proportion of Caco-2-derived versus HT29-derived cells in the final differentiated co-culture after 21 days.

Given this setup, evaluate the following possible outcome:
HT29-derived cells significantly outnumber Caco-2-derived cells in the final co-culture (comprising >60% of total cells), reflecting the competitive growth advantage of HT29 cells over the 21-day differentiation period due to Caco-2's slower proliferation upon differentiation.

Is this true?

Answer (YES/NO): NO